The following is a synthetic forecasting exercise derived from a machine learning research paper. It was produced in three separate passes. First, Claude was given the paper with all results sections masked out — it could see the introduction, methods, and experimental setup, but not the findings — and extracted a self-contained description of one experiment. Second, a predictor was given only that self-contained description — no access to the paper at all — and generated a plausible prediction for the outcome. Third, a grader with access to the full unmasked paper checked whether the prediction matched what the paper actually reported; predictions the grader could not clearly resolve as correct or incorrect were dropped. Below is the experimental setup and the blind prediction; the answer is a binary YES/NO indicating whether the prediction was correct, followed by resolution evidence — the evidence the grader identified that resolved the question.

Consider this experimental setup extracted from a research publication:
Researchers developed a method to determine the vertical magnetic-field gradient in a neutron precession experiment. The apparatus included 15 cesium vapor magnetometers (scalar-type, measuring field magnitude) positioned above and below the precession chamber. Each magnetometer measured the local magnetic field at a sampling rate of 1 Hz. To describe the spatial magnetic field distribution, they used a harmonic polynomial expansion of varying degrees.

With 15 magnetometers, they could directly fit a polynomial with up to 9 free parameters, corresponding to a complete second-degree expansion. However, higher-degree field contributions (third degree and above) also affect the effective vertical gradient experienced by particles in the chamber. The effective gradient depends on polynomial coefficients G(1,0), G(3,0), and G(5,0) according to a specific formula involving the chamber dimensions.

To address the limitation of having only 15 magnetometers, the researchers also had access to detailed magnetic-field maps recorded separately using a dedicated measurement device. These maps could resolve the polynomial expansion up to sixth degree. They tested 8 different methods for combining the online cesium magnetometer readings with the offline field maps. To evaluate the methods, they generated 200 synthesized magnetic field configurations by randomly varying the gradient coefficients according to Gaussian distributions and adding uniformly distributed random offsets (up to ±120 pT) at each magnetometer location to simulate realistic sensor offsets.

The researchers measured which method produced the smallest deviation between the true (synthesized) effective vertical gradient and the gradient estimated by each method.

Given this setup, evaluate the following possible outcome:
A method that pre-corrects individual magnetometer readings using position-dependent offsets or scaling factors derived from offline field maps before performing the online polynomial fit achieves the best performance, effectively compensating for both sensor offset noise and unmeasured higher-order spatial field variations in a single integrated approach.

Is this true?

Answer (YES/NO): NO